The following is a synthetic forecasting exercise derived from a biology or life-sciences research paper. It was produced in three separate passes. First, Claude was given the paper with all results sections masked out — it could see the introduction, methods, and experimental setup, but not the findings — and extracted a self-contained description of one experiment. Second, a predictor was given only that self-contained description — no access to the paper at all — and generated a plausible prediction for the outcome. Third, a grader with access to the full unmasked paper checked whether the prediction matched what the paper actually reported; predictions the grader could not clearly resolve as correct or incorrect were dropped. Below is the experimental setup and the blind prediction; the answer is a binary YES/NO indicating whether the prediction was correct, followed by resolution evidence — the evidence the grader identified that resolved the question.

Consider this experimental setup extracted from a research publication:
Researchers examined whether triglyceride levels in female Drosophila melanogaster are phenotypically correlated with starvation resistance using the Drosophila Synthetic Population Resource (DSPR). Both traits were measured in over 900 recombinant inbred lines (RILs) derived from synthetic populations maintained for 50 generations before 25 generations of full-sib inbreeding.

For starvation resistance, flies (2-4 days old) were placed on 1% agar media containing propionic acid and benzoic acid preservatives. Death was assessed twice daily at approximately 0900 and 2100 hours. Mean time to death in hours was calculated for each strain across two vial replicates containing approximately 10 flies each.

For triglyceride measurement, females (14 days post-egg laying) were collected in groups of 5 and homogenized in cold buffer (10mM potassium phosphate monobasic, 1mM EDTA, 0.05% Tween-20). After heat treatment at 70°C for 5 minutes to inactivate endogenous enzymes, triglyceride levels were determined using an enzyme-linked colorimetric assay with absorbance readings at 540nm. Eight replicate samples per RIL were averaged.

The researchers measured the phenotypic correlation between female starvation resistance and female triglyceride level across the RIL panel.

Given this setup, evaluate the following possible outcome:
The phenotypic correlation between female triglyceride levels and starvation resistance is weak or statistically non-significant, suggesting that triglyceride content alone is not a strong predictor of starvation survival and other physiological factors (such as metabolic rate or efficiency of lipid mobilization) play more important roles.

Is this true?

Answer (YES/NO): NO